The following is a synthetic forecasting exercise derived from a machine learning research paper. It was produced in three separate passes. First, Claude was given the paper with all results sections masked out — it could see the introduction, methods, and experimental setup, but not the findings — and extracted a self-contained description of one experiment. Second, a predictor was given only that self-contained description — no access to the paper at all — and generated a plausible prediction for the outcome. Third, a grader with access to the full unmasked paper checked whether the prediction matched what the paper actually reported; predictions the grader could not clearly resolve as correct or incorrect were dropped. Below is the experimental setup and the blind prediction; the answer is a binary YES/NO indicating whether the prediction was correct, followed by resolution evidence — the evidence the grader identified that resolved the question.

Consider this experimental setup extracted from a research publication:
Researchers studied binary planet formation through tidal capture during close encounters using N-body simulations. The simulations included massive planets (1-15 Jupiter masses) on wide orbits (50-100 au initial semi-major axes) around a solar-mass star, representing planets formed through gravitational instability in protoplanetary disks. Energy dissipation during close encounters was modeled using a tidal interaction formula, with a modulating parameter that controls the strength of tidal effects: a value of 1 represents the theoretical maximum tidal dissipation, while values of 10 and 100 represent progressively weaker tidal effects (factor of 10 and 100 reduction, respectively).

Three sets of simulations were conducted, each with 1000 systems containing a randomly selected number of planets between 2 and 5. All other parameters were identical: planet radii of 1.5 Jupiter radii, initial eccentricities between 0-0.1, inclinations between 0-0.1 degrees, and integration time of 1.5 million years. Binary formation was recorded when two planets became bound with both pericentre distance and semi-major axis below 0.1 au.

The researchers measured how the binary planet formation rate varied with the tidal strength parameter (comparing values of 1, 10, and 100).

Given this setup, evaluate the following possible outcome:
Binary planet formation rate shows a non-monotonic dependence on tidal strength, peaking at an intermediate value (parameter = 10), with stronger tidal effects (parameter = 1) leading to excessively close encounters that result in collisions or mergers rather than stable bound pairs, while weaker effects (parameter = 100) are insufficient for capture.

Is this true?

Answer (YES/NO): NO